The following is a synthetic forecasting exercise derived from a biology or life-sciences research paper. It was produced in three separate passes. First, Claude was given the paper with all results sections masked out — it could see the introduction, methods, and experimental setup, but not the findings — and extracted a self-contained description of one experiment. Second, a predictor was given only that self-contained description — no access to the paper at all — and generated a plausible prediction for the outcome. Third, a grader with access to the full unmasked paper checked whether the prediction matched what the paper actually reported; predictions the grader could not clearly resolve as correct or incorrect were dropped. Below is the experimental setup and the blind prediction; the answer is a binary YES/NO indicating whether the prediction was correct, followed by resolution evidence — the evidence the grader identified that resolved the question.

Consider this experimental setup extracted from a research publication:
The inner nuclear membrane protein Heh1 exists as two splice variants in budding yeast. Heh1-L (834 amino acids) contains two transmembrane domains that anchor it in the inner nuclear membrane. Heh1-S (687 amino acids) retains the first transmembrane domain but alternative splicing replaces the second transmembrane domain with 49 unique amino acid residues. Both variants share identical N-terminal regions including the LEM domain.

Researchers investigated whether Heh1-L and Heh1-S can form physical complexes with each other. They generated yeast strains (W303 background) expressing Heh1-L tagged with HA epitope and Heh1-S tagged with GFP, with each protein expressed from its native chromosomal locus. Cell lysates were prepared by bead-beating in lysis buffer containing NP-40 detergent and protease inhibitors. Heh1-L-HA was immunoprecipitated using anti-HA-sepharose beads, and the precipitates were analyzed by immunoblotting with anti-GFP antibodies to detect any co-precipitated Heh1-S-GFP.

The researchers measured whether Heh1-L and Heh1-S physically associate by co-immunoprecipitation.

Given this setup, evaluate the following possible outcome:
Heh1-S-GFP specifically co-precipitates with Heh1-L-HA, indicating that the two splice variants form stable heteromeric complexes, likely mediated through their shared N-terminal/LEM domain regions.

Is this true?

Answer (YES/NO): NO